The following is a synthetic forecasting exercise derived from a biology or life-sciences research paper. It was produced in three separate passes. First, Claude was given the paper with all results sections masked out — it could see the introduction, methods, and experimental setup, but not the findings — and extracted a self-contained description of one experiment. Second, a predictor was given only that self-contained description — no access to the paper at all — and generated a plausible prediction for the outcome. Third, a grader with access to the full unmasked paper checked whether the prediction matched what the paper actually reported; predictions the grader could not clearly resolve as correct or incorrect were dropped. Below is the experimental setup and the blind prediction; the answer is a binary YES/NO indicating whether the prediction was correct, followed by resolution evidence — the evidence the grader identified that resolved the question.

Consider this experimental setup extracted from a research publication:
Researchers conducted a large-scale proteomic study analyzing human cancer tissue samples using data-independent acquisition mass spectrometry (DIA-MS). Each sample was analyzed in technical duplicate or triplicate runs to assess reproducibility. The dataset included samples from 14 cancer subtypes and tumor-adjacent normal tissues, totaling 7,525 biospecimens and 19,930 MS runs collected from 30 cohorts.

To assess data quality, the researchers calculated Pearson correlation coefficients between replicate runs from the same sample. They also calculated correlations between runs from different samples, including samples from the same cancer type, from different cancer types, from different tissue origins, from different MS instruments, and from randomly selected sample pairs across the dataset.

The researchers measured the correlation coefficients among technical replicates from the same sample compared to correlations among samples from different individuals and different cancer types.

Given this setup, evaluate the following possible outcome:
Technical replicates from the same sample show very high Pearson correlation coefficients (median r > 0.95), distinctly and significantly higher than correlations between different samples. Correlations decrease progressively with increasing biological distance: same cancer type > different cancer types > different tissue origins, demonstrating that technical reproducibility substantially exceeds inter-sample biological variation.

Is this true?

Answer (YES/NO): NO